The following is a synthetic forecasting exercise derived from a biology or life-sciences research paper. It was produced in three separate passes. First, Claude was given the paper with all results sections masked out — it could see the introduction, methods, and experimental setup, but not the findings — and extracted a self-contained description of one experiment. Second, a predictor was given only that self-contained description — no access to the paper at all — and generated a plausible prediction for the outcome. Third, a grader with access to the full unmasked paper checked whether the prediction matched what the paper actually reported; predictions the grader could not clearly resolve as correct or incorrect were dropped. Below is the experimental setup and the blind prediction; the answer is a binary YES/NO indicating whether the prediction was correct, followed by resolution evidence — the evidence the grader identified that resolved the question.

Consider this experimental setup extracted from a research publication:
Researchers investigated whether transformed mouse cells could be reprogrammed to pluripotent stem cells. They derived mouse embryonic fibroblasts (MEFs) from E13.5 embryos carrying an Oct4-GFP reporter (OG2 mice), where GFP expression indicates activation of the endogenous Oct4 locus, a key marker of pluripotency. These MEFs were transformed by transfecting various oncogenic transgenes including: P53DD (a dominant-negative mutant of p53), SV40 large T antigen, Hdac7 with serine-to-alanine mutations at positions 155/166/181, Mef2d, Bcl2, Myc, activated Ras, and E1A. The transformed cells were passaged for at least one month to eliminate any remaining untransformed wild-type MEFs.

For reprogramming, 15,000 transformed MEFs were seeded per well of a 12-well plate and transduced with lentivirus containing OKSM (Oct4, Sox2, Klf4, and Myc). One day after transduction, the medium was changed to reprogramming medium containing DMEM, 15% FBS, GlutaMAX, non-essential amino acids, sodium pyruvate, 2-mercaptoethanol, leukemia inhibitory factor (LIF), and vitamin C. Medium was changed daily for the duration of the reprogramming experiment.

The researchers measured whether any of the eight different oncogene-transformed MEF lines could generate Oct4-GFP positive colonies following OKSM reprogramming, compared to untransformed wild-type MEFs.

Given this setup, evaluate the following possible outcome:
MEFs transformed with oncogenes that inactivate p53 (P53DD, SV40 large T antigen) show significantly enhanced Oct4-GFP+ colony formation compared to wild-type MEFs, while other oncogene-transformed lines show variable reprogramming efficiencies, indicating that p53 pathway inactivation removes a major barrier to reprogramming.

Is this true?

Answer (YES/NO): NO